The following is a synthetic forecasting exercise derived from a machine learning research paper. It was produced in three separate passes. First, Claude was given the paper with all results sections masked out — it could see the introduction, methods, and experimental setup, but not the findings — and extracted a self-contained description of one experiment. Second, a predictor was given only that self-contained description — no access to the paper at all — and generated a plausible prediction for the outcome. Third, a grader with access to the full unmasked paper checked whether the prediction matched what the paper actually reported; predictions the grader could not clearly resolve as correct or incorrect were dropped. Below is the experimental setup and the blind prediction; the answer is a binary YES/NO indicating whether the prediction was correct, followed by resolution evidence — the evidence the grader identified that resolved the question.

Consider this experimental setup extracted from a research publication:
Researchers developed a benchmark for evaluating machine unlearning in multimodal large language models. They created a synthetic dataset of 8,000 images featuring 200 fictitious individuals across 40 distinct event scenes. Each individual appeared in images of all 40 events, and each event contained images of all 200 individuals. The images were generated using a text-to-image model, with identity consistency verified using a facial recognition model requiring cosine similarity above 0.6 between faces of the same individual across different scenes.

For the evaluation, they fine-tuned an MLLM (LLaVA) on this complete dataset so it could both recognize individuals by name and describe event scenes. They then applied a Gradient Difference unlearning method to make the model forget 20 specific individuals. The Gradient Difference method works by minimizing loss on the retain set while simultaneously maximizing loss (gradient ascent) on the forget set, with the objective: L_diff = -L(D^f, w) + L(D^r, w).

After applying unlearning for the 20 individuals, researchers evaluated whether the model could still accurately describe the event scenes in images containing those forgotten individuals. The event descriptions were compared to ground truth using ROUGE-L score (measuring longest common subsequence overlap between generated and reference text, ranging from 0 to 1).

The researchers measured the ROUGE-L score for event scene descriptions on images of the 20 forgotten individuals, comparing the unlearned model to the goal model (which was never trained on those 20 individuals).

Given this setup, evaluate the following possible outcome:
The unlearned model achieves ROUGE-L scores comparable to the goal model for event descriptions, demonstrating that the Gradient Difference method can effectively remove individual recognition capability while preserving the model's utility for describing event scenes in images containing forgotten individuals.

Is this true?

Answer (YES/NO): NO